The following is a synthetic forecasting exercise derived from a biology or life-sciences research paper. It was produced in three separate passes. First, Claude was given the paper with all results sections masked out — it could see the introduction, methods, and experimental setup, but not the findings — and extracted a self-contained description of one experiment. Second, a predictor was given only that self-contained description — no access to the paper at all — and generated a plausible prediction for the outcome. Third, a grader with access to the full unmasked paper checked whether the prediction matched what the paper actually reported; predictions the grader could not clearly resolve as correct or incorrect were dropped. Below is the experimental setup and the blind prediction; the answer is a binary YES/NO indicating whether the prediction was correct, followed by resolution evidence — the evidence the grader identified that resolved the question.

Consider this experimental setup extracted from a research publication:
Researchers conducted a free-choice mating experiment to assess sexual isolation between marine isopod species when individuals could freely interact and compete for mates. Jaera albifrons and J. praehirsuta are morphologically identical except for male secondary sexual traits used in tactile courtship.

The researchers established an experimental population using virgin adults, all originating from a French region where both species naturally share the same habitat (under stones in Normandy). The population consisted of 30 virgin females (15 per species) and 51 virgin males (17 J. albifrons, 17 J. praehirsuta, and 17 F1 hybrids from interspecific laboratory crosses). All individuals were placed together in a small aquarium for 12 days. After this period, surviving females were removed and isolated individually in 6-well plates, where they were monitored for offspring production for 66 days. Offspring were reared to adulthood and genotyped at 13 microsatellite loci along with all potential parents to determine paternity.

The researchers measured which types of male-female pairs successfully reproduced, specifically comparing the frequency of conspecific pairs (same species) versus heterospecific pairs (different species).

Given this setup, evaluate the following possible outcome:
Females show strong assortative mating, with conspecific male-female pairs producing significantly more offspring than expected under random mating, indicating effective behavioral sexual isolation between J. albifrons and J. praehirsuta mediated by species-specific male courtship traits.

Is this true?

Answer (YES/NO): YES